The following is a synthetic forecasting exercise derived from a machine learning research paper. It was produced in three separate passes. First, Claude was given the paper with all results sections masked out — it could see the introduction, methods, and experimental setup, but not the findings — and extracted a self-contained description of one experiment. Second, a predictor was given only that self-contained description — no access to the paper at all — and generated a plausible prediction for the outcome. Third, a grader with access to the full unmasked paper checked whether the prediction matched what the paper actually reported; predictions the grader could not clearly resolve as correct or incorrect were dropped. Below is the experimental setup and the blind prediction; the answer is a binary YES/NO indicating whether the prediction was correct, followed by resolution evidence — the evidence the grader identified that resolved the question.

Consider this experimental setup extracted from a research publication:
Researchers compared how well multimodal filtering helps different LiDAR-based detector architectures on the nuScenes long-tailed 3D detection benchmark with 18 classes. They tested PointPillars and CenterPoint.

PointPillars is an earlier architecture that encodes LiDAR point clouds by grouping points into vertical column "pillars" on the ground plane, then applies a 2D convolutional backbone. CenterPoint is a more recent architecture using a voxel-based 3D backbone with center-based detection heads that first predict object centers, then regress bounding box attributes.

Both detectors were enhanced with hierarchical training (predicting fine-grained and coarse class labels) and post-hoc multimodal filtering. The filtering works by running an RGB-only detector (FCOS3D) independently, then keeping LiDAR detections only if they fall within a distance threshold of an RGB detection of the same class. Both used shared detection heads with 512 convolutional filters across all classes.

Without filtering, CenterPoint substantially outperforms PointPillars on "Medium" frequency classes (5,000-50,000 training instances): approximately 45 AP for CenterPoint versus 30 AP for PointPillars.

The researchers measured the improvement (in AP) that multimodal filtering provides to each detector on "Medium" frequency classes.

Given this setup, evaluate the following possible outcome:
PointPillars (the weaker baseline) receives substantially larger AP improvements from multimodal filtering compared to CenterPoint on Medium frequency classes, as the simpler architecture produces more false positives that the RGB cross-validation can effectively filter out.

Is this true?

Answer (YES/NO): YES